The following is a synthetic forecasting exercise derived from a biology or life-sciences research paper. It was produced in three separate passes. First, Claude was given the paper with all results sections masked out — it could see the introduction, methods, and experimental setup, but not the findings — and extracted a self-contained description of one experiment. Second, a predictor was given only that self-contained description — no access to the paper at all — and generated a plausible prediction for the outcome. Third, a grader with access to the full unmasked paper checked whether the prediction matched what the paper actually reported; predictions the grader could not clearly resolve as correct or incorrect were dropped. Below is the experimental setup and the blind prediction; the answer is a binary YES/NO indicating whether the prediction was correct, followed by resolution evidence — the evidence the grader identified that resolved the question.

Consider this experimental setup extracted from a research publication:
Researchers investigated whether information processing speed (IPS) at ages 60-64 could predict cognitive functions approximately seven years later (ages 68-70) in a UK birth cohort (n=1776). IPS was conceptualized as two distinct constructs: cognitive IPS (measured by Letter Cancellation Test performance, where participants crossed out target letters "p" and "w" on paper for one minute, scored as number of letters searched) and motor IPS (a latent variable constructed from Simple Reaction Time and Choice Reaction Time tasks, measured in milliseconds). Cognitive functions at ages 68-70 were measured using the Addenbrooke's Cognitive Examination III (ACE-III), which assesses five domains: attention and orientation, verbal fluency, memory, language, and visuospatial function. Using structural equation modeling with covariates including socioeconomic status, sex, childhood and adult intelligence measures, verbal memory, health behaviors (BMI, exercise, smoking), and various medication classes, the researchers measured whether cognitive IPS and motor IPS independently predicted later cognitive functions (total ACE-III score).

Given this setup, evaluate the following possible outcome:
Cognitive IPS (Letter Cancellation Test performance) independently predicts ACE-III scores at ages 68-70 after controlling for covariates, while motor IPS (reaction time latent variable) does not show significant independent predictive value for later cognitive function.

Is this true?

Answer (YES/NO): NO